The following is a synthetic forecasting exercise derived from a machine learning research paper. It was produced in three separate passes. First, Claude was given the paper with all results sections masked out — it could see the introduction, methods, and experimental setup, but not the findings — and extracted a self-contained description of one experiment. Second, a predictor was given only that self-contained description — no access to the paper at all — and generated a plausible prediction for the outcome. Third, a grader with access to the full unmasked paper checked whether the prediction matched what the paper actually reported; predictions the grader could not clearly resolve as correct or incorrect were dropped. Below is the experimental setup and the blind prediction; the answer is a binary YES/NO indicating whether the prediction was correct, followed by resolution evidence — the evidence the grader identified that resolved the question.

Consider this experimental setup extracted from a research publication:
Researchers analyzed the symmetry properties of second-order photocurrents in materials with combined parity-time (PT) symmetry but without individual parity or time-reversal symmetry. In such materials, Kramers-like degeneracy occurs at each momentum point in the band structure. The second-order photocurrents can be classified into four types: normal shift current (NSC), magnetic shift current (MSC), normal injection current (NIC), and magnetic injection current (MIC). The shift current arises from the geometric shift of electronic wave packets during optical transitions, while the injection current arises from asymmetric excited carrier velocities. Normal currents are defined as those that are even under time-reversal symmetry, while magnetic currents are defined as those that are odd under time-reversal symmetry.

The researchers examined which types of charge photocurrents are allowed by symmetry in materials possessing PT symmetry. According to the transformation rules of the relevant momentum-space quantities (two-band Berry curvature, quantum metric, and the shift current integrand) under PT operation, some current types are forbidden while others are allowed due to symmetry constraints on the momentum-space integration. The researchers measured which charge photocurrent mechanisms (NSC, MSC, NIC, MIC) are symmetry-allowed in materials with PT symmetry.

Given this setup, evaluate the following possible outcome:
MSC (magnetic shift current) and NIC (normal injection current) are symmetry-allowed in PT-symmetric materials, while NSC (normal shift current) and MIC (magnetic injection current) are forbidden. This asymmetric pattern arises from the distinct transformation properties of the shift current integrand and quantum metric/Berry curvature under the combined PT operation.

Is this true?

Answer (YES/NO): NO